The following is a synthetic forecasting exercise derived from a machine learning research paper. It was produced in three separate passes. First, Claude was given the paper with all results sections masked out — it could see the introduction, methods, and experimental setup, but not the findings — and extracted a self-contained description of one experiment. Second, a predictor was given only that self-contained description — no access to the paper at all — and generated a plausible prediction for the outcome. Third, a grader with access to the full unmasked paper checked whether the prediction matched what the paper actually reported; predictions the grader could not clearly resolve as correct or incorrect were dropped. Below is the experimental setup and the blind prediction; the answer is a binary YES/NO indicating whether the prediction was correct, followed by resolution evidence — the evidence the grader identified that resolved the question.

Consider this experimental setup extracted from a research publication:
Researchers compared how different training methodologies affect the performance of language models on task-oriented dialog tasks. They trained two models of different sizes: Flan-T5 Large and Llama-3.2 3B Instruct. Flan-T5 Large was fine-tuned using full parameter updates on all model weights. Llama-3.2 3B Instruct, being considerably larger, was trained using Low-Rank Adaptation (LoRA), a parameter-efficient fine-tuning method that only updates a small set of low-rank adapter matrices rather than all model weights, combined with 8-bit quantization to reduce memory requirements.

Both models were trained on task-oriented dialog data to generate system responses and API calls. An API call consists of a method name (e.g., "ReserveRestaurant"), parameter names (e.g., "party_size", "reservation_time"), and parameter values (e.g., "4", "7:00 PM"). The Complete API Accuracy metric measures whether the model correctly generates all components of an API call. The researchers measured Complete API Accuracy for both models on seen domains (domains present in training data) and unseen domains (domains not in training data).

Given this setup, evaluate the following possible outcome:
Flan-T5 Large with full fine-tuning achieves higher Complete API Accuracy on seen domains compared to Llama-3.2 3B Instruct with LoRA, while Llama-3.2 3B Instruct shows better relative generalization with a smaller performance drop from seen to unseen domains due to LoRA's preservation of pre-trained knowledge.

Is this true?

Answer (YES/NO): NO